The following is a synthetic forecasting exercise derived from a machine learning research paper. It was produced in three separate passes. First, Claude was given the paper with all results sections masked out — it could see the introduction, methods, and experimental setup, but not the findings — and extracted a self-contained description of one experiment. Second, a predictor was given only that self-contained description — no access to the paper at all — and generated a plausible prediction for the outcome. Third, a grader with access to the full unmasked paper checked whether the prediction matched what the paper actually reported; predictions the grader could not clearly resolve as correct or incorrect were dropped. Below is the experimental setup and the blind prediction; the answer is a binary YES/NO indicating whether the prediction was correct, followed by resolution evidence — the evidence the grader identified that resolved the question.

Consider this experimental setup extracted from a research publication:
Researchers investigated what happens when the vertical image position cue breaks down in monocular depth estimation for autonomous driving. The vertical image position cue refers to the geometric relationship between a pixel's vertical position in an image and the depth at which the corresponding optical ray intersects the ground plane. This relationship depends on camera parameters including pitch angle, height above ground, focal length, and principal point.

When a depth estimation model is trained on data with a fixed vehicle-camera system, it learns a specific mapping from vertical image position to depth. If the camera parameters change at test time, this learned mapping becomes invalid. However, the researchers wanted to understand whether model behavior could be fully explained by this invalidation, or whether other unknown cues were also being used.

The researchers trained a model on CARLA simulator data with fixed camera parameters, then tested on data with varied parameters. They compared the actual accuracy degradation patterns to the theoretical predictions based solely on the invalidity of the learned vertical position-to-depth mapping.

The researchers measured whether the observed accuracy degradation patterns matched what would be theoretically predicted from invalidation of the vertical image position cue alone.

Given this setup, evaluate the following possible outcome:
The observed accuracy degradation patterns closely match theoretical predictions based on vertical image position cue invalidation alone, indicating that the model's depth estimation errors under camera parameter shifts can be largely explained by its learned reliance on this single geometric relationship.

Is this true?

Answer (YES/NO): NO